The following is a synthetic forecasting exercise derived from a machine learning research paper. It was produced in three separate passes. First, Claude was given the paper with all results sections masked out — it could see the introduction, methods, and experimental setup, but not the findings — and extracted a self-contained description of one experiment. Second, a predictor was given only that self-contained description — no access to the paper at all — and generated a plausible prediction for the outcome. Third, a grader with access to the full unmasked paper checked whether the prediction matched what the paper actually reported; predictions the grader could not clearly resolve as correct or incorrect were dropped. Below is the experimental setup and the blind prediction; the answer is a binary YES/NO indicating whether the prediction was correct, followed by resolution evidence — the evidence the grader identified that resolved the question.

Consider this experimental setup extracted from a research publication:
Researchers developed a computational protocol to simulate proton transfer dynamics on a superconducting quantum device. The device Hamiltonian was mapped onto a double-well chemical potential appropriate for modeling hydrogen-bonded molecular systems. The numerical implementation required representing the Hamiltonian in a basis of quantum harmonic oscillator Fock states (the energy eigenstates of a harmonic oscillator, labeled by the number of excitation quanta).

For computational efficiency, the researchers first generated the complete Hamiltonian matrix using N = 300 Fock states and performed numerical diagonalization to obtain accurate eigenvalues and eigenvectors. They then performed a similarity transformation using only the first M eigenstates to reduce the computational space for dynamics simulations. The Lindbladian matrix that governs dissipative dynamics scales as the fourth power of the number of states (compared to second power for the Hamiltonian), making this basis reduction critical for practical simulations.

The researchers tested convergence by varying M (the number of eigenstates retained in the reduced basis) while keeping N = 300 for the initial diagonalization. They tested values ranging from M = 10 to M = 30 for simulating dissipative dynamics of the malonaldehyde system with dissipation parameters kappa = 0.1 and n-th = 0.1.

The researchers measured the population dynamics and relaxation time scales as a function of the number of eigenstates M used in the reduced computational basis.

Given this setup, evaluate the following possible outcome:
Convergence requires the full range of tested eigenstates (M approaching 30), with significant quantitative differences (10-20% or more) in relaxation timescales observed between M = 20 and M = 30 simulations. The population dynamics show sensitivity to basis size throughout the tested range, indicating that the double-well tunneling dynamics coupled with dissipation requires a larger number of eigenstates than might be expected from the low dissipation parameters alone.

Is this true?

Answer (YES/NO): NO